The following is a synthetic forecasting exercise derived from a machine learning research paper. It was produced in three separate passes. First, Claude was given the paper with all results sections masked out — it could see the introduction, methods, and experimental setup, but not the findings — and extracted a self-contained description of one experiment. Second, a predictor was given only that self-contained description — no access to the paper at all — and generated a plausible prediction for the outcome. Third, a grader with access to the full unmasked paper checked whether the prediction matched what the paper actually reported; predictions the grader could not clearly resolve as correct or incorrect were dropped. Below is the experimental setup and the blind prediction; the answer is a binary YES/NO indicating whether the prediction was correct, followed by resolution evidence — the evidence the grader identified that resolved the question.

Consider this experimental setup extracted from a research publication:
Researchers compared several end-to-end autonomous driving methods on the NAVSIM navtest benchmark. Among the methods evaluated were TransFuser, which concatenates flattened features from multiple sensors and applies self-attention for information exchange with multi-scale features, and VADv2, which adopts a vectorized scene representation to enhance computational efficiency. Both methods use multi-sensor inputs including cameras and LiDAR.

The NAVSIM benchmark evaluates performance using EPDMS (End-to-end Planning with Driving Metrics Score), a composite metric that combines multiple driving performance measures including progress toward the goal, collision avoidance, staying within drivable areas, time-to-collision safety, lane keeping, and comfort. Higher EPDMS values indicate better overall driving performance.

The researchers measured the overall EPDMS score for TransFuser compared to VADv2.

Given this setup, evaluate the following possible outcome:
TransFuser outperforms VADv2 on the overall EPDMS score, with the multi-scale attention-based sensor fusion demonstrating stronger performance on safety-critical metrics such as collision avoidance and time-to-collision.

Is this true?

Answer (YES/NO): YES